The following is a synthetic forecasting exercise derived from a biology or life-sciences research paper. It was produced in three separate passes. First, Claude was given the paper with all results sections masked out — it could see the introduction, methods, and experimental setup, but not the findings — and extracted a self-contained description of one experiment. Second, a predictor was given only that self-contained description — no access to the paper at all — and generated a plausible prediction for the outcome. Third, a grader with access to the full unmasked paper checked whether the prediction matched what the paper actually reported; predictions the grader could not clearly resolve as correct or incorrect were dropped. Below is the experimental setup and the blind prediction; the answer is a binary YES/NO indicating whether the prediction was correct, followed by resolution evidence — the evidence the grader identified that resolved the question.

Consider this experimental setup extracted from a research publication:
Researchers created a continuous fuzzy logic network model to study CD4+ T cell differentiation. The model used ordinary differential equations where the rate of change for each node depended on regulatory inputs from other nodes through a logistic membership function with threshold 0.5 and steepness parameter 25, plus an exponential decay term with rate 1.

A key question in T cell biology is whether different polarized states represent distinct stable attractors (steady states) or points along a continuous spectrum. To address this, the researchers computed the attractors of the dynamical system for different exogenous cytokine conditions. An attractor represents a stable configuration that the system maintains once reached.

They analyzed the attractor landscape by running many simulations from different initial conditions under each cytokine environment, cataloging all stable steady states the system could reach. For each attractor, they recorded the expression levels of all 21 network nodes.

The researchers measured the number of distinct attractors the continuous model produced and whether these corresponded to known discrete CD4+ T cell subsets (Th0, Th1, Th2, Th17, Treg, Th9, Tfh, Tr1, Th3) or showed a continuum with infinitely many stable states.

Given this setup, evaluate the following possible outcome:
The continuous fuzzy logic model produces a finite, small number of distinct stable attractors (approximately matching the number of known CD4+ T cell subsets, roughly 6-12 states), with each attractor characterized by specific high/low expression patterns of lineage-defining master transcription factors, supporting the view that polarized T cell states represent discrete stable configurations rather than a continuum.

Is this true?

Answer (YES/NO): NO